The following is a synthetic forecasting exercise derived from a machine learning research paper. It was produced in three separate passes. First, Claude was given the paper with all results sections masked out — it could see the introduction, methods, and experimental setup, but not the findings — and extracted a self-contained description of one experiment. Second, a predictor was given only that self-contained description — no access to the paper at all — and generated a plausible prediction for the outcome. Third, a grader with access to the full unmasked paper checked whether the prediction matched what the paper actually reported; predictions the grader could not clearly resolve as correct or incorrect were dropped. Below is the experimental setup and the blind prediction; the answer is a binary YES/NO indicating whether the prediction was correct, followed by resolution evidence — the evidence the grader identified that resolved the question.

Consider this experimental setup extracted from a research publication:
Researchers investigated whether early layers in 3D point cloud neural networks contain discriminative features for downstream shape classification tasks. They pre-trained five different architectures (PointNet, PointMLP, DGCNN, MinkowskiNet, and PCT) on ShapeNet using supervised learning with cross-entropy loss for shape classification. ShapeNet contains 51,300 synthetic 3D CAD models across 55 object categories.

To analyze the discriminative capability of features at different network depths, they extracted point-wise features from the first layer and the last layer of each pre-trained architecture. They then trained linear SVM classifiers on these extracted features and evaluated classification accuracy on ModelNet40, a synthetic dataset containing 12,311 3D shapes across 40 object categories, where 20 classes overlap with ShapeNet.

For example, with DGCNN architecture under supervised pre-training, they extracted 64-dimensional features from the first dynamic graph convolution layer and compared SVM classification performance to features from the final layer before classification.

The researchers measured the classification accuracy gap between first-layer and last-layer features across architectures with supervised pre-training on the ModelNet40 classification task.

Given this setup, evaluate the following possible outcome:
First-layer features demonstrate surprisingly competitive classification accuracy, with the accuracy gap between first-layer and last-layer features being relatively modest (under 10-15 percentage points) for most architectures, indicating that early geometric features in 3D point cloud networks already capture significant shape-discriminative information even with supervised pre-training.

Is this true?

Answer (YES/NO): YES